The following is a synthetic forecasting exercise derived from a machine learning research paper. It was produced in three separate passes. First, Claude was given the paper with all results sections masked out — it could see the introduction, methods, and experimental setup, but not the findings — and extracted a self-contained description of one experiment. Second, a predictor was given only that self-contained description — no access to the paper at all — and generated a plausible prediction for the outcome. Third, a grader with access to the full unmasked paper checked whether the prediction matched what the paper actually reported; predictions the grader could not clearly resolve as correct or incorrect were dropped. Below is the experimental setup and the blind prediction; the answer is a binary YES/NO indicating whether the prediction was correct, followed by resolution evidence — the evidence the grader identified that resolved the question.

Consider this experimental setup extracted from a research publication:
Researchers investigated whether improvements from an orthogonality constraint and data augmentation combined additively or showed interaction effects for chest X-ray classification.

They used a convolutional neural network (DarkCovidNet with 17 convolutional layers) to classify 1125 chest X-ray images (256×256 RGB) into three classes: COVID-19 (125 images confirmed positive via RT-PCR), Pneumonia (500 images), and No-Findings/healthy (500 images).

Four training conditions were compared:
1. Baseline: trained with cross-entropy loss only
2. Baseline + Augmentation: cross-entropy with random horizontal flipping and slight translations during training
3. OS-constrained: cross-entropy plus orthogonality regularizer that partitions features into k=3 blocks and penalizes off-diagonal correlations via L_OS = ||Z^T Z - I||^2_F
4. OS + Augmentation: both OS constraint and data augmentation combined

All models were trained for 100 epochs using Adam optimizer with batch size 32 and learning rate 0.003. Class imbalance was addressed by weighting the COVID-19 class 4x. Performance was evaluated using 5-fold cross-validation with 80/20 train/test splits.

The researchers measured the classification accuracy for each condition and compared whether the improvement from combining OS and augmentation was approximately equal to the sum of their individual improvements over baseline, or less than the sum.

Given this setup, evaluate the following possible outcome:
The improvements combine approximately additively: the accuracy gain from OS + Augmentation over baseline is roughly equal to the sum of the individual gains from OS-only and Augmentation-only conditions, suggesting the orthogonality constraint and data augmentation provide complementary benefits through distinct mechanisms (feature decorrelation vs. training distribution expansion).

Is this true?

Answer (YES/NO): NO